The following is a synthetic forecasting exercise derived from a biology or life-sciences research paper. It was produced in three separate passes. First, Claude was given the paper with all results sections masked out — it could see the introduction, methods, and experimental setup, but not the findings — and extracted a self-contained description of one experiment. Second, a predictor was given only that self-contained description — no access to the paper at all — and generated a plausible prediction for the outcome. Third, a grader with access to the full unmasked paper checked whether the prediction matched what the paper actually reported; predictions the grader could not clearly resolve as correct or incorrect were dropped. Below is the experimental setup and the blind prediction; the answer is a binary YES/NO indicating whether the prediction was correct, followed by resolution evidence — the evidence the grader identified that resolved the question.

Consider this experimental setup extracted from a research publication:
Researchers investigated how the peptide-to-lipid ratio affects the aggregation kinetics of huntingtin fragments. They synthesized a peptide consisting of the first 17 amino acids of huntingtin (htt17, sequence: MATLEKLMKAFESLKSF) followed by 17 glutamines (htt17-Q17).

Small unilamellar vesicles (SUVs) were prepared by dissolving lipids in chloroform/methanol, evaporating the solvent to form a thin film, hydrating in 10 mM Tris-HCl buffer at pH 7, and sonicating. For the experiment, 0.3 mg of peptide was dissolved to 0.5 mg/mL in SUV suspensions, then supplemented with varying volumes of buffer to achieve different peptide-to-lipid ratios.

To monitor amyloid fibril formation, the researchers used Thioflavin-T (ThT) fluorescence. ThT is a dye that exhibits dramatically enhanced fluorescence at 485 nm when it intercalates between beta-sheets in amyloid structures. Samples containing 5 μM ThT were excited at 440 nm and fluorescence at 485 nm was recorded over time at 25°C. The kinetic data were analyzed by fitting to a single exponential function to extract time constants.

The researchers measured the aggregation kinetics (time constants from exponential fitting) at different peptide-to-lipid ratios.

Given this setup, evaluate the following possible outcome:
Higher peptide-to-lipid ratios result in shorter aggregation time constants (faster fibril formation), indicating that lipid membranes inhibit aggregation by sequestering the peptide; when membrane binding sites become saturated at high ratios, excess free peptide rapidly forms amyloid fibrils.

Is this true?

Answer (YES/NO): NO